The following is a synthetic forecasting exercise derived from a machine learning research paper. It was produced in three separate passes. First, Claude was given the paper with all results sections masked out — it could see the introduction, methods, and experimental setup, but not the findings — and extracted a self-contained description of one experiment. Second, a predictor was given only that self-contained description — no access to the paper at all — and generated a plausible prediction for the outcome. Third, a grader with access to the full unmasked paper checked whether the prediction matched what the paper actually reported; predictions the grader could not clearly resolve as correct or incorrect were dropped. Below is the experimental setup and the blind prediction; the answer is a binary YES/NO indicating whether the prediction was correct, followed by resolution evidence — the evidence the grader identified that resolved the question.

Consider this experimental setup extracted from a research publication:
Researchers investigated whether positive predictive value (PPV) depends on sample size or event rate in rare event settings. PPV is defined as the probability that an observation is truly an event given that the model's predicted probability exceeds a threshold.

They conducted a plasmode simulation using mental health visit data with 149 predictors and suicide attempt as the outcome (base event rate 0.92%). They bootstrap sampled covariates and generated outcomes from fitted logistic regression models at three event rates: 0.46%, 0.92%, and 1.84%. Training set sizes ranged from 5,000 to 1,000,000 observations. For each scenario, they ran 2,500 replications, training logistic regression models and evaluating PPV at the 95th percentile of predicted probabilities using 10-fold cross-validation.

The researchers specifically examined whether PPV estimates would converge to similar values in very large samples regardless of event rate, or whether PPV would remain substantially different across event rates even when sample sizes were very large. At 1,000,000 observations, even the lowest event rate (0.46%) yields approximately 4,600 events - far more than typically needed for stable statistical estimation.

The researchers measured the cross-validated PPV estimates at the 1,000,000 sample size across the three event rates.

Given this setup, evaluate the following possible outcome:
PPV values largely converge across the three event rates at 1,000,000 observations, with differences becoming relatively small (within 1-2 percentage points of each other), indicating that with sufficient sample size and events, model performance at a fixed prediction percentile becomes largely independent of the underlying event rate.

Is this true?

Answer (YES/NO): NO